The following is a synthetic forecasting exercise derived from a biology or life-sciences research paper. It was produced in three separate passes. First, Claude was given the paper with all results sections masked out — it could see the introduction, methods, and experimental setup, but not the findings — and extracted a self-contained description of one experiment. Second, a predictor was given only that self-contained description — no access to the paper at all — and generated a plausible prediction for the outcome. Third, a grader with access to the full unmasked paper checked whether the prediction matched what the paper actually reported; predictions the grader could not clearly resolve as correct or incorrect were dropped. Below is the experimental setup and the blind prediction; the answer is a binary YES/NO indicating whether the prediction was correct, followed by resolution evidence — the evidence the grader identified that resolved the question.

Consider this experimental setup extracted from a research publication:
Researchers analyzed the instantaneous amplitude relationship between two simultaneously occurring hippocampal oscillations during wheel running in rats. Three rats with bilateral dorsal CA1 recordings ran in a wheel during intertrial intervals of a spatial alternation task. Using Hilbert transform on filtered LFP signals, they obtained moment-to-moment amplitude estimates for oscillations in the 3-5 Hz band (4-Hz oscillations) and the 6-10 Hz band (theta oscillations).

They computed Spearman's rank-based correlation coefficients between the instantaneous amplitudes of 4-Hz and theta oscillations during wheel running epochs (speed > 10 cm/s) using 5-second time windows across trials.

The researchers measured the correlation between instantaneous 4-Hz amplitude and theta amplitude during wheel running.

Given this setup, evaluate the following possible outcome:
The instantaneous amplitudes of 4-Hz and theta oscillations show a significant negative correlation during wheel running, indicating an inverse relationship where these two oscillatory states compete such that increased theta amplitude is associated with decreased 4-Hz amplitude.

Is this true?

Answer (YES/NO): YES